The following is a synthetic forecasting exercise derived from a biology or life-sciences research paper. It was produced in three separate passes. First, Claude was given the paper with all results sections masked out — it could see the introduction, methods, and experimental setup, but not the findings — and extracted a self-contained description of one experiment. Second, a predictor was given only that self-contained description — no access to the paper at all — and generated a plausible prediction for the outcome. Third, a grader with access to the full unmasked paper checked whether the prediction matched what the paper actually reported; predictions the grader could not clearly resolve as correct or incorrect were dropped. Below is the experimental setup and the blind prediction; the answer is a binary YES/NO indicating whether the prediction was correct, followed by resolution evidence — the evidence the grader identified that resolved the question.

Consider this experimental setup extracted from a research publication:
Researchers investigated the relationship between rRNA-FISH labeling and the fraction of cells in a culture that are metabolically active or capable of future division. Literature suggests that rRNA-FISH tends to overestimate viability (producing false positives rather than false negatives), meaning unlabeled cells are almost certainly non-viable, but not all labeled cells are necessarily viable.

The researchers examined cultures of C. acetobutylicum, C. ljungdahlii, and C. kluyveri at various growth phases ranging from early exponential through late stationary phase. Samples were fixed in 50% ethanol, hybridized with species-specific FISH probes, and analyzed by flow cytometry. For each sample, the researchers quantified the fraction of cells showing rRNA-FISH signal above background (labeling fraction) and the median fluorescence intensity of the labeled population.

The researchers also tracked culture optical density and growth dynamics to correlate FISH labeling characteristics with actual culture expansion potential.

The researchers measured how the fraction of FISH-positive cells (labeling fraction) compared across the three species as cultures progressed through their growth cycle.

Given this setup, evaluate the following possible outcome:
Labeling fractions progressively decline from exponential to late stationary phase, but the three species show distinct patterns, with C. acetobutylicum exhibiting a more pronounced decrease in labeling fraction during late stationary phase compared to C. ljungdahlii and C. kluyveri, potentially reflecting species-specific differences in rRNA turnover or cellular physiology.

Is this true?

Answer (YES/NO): NO